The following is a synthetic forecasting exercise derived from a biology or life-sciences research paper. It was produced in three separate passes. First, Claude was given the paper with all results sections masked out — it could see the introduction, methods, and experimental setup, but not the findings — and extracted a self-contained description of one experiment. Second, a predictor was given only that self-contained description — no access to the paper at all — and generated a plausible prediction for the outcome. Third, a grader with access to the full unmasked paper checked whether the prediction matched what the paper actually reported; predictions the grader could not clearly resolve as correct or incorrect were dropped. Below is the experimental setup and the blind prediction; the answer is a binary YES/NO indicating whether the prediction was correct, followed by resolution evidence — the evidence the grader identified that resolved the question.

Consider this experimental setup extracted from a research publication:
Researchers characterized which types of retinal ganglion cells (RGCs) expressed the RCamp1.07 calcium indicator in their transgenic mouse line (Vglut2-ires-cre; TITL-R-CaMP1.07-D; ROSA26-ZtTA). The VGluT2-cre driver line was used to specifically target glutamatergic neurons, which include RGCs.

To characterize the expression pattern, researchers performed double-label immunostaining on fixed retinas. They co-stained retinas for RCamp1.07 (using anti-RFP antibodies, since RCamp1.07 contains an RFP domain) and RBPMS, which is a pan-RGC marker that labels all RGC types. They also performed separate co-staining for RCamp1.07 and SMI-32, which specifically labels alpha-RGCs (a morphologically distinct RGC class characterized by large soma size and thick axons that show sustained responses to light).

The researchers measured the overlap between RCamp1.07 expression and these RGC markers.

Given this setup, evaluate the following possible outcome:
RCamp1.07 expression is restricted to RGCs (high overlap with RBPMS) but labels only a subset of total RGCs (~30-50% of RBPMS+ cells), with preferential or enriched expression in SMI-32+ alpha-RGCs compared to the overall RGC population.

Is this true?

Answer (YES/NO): NO